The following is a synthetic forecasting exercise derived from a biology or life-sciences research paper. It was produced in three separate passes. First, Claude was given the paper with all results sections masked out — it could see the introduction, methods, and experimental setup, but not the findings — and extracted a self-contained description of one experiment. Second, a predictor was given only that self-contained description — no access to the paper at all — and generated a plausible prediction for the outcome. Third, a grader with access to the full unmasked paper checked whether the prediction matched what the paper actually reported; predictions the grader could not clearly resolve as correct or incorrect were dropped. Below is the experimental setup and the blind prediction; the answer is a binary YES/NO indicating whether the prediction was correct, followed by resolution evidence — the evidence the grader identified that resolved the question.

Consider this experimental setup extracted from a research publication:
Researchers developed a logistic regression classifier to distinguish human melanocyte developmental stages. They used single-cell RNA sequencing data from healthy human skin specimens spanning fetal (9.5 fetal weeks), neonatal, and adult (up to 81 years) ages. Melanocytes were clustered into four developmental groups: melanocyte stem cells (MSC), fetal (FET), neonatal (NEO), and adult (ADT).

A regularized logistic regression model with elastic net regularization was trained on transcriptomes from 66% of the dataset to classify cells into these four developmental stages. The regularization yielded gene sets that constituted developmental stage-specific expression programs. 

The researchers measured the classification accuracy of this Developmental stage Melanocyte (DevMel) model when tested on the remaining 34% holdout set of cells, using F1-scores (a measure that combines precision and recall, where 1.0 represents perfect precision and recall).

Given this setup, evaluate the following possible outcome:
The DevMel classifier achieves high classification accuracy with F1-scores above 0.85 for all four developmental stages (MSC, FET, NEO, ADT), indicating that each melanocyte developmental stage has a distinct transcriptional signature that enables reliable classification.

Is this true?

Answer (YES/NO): YES